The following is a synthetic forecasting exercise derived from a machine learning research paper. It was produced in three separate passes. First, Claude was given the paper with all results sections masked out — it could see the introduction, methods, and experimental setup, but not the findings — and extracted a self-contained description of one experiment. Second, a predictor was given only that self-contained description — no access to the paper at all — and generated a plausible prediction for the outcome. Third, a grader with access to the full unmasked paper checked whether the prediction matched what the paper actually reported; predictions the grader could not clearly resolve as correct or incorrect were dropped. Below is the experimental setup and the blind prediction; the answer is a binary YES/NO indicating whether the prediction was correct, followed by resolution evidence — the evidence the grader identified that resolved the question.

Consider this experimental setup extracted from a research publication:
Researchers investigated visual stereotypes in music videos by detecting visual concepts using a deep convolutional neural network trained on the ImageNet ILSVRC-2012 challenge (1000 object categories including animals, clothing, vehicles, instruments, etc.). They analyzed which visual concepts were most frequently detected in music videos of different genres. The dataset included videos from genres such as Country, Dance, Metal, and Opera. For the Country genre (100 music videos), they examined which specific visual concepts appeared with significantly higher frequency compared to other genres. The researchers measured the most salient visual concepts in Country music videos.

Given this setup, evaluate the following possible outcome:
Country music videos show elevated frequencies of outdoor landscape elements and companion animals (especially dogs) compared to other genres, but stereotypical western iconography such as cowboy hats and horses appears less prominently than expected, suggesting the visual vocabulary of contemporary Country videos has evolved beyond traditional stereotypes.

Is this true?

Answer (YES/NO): NO